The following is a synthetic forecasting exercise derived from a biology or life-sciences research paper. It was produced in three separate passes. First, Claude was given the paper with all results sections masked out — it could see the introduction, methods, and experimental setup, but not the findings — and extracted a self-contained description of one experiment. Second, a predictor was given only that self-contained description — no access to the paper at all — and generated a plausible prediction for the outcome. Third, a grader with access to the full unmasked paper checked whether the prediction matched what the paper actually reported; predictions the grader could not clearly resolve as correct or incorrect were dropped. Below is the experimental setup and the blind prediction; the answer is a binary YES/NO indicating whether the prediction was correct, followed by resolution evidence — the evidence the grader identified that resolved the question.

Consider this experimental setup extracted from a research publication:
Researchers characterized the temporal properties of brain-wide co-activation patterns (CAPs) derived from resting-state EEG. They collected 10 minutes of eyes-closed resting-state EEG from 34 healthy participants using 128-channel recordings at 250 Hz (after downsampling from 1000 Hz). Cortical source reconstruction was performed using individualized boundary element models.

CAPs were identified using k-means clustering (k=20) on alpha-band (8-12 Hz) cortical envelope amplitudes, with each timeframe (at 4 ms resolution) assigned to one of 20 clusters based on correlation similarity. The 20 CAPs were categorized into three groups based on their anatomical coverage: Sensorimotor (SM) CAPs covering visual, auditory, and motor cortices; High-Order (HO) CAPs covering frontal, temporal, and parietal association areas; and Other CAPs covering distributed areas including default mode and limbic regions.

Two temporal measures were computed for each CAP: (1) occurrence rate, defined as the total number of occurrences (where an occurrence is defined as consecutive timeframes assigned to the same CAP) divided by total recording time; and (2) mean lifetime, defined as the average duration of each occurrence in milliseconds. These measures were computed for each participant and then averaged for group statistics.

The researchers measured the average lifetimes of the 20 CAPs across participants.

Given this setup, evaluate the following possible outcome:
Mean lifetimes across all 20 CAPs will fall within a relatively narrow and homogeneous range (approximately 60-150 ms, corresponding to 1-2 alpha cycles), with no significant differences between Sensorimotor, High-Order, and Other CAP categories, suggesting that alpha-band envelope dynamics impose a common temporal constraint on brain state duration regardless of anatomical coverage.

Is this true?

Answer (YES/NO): NO